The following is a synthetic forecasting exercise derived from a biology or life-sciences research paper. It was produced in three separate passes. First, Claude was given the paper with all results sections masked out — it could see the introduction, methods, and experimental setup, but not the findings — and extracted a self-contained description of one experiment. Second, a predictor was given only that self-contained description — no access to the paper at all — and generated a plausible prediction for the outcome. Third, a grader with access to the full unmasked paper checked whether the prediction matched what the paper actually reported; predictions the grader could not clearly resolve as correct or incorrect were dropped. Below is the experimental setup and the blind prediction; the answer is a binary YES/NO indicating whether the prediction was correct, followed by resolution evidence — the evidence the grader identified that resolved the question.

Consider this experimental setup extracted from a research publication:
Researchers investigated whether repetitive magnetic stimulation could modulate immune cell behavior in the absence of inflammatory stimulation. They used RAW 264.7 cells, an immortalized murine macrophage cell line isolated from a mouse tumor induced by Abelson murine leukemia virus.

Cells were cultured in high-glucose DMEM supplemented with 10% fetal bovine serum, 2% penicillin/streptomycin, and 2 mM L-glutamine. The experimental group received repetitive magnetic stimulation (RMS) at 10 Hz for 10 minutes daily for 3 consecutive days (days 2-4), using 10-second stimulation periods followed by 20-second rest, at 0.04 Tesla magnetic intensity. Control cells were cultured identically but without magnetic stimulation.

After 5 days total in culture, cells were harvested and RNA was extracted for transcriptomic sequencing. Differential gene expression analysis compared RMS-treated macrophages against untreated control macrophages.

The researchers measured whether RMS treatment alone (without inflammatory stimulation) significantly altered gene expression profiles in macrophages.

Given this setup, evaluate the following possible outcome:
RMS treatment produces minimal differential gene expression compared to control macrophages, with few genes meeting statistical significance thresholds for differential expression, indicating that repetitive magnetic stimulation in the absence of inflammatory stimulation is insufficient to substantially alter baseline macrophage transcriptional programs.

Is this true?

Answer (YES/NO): YES